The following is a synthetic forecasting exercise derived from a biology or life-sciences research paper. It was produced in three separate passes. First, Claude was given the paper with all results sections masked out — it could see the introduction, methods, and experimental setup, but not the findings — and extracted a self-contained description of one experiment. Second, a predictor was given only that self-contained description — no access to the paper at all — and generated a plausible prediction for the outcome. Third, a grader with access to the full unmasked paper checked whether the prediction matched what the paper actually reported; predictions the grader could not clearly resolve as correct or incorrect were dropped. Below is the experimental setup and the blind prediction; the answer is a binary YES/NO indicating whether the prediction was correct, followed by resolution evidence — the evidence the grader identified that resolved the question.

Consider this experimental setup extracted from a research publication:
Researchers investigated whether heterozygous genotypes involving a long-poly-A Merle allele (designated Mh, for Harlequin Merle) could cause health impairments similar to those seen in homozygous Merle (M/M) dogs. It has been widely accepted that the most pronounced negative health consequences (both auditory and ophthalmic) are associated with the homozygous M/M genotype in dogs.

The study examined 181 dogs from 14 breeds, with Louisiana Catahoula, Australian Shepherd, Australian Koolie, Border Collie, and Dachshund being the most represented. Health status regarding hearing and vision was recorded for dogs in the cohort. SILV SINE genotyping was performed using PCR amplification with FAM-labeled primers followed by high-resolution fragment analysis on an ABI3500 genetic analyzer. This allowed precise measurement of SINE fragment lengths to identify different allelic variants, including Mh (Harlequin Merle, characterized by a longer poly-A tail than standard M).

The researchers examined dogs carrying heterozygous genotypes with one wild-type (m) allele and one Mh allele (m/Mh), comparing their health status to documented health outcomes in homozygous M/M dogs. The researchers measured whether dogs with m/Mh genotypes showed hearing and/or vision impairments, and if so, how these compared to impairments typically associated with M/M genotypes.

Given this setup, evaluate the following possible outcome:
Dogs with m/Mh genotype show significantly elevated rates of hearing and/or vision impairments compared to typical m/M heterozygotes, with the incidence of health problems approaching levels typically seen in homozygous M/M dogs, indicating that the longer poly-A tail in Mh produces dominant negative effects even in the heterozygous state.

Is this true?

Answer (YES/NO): YES